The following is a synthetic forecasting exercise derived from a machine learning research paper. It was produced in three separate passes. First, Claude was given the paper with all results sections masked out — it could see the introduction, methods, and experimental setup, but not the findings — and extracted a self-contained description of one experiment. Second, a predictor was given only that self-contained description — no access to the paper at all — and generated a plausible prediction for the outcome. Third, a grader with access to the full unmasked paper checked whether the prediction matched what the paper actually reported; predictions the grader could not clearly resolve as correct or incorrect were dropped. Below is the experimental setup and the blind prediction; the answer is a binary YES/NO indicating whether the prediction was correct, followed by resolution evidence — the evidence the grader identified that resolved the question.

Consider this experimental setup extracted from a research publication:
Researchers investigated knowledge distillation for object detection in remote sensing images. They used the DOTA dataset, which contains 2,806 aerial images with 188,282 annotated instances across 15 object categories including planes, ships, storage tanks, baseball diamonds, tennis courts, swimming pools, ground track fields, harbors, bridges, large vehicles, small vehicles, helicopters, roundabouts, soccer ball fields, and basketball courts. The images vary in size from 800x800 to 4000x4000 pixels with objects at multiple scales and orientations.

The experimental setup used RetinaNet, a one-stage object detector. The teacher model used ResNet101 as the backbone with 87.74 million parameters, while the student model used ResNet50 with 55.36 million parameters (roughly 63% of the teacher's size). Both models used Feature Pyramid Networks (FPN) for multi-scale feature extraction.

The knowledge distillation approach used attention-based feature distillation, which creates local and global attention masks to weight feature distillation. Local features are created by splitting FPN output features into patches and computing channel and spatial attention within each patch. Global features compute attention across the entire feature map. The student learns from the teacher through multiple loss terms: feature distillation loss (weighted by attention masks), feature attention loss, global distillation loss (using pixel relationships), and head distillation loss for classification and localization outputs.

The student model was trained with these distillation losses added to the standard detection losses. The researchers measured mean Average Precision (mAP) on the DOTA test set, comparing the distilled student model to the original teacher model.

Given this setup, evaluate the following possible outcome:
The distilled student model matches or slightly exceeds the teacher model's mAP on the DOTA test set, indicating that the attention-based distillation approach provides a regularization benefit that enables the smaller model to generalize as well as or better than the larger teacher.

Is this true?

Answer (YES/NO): YES